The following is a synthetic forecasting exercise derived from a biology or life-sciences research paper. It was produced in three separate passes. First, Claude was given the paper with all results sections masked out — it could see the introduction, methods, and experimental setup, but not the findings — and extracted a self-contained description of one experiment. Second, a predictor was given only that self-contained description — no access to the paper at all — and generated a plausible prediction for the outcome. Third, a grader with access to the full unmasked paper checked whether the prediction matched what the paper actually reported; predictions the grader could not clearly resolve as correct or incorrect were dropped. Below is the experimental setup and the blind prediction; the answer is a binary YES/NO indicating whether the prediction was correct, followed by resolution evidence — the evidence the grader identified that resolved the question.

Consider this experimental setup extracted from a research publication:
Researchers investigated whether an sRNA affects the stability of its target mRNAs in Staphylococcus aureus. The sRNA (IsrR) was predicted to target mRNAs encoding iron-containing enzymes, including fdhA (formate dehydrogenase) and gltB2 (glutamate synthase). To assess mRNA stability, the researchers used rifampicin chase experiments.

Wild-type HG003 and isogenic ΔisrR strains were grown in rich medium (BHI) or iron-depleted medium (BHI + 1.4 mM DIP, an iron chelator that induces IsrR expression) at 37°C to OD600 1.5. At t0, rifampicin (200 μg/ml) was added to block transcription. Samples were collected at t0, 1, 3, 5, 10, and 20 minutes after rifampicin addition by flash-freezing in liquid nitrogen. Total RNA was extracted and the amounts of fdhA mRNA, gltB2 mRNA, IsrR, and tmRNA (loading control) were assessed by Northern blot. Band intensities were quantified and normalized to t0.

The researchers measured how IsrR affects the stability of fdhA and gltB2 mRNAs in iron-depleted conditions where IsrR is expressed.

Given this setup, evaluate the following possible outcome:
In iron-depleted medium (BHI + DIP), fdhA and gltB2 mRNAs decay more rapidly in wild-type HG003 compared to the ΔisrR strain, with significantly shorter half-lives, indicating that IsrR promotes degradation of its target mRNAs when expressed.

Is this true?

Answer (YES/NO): NO